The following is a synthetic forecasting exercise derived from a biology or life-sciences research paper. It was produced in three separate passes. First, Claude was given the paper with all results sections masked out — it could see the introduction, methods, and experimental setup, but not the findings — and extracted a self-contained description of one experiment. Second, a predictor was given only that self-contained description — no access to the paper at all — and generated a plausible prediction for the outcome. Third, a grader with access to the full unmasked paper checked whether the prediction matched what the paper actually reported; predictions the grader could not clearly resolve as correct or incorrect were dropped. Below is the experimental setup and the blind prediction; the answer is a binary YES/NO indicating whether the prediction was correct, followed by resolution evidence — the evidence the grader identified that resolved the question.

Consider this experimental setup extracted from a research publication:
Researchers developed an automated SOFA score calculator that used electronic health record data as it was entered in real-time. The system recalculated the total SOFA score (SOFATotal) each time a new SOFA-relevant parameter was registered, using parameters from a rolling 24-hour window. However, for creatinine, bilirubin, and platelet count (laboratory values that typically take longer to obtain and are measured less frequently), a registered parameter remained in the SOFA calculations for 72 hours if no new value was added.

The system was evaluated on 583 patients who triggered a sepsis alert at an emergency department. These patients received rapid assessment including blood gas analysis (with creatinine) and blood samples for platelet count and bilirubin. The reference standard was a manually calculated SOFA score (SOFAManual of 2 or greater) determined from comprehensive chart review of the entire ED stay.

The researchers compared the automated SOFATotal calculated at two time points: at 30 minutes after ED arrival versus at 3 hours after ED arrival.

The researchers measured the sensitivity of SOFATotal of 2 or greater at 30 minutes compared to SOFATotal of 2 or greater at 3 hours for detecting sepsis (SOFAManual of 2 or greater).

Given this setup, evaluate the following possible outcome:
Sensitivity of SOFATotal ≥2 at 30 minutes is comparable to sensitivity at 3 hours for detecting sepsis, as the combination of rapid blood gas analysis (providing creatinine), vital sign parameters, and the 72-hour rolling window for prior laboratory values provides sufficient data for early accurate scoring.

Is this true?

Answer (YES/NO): NO